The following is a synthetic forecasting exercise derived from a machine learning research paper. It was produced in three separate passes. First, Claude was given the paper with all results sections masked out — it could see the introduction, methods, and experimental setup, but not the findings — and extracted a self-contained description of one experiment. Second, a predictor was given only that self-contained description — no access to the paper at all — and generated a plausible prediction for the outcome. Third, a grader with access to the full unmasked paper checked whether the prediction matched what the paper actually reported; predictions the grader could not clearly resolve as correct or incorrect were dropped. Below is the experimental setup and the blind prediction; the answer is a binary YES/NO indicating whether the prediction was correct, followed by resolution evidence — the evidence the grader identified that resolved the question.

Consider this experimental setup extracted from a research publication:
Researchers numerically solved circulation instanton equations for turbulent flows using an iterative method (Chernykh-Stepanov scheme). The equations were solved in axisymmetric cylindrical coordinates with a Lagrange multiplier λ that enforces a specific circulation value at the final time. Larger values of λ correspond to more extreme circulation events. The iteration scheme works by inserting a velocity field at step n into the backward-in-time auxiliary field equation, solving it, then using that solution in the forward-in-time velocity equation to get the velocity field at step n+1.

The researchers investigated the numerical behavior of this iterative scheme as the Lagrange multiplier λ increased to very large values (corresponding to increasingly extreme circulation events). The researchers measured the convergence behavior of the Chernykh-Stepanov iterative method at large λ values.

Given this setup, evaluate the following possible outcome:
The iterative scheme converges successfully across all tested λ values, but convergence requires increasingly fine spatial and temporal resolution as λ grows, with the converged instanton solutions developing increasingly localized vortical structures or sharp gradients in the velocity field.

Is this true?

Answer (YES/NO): NO